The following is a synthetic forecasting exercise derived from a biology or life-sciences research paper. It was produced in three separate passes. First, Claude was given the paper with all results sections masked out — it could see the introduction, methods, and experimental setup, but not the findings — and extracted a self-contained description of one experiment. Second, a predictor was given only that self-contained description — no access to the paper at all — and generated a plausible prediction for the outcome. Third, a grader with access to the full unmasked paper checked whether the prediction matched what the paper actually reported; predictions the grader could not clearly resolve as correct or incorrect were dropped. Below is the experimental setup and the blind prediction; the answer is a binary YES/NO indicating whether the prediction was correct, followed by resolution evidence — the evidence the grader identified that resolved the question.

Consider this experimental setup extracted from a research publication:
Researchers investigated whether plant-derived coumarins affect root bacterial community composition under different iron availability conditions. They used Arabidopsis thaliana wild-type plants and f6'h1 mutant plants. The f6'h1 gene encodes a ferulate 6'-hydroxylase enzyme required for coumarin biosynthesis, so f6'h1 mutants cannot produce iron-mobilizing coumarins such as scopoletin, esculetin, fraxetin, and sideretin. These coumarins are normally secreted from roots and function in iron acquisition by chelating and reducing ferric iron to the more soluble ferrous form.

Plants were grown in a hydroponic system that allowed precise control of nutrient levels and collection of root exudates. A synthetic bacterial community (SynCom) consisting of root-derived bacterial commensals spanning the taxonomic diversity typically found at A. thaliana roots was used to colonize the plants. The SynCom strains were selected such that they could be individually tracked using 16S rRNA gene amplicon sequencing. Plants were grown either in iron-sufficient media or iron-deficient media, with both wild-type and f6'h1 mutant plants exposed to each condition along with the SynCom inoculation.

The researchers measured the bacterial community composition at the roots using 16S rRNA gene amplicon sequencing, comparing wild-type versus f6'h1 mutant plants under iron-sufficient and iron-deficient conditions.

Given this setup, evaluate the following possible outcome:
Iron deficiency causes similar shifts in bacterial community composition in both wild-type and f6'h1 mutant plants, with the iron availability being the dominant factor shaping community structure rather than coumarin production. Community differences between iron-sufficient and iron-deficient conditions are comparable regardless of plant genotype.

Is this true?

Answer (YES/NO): NO